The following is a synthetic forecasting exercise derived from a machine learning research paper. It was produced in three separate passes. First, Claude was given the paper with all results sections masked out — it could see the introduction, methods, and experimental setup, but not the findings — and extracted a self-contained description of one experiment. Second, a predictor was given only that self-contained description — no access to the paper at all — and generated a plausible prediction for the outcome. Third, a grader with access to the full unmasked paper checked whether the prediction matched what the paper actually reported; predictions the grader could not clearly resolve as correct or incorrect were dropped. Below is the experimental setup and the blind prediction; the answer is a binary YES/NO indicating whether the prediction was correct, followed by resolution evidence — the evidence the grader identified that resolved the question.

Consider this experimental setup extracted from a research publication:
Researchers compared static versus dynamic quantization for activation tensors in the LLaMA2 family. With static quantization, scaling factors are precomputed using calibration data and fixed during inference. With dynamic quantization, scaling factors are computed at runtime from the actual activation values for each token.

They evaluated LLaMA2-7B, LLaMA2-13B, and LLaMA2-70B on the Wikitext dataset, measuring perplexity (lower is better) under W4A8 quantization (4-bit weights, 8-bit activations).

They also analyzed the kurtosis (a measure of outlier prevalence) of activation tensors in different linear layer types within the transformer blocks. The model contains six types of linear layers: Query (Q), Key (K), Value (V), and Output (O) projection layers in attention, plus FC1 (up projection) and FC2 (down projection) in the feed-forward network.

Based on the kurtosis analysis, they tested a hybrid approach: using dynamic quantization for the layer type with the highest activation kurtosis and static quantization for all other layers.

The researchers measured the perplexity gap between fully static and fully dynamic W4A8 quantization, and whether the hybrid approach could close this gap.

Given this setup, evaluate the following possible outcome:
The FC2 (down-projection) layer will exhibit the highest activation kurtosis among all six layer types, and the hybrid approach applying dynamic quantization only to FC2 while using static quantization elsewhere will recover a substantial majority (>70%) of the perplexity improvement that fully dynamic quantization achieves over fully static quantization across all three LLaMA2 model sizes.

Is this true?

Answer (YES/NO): YES